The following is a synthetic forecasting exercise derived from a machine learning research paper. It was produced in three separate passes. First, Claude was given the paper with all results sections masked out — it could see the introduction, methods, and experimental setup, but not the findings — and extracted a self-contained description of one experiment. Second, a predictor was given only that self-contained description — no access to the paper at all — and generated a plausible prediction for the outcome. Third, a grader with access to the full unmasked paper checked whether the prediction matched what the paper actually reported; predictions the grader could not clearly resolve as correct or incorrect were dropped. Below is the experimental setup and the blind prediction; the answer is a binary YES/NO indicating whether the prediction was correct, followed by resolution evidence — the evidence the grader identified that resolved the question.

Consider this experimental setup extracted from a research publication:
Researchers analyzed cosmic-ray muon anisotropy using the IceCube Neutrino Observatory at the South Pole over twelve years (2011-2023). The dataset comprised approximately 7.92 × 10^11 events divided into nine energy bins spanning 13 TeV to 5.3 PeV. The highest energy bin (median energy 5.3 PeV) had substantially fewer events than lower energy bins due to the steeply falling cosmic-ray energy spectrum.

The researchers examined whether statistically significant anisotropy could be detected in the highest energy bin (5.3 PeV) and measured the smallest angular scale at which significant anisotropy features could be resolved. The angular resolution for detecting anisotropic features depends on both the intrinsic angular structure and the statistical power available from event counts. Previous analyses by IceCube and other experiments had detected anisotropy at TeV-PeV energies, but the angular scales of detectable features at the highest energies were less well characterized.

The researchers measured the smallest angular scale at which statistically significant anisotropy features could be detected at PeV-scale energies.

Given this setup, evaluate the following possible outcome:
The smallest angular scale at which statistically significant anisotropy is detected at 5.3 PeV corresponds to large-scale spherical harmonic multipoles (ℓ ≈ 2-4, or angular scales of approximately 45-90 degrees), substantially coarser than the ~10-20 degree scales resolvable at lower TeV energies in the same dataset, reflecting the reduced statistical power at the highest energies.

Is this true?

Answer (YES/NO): NO